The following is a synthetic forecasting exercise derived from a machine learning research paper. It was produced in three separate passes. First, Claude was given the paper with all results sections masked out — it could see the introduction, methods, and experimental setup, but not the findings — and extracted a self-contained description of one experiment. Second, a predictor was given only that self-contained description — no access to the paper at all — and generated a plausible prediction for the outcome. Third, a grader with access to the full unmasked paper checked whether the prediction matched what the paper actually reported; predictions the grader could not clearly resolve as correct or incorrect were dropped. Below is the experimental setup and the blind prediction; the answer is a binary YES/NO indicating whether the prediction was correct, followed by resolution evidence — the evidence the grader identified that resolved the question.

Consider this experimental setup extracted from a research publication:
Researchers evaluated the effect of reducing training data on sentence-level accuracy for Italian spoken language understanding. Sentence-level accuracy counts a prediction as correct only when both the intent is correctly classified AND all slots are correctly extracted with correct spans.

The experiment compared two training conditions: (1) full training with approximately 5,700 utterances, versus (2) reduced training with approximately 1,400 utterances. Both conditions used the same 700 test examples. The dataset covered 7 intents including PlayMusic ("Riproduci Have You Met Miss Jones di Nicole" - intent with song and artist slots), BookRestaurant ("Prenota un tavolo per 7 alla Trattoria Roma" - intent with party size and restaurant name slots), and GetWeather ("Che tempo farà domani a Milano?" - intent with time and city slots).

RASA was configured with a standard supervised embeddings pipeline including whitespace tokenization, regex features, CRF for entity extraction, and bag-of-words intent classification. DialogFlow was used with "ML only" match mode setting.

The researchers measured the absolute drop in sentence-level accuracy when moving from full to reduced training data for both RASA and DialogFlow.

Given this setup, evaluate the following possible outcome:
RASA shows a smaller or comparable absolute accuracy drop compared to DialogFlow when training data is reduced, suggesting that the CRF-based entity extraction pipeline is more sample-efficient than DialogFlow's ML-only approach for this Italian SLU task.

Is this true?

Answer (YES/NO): NO